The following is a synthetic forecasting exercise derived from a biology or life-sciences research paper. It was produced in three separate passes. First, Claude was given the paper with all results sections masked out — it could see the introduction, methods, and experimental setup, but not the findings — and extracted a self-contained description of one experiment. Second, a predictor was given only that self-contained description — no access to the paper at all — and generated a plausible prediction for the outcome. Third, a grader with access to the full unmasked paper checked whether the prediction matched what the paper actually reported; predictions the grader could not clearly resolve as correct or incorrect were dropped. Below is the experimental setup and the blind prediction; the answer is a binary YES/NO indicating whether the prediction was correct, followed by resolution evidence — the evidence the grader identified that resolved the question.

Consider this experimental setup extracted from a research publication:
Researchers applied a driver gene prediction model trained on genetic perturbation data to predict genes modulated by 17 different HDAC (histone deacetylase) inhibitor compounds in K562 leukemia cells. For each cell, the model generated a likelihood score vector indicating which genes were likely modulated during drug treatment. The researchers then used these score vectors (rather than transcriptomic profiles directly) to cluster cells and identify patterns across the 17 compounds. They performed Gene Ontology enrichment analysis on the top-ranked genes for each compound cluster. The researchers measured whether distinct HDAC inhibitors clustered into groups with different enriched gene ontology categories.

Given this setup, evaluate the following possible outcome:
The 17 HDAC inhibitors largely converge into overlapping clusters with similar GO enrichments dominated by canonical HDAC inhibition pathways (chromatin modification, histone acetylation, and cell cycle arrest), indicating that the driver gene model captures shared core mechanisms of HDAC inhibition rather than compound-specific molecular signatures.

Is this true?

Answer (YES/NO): NO